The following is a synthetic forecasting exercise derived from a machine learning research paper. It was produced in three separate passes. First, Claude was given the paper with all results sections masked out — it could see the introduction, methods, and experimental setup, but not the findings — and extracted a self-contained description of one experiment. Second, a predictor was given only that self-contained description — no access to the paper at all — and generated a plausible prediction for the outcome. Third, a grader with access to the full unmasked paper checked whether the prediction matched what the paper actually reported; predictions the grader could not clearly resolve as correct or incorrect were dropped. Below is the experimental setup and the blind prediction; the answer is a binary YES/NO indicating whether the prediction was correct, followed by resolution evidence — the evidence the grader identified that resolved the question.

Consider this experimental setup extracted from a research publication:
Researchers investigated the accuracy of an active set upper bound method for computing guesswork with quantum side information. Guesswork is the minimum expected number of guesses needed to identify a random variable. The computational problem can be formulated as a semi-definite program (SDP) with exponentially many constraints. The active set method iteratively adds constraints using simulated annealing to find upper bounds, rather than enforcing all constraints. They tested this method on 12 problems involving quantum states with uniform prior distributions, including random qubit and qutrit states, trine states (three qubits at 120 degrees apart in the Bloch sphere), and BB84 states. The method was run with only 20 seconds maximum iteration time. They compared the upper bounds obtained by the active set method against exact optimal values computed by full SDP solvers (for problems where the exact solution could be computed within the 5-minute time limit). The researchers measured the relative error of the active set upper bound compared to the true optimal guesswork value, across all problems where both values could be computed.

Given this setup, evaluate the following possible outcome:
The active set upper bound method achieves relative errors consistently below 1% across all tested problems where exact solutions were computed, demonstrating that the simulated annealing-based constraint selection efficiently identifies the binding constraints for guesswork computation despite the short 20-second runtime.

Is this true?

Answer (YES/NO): NO